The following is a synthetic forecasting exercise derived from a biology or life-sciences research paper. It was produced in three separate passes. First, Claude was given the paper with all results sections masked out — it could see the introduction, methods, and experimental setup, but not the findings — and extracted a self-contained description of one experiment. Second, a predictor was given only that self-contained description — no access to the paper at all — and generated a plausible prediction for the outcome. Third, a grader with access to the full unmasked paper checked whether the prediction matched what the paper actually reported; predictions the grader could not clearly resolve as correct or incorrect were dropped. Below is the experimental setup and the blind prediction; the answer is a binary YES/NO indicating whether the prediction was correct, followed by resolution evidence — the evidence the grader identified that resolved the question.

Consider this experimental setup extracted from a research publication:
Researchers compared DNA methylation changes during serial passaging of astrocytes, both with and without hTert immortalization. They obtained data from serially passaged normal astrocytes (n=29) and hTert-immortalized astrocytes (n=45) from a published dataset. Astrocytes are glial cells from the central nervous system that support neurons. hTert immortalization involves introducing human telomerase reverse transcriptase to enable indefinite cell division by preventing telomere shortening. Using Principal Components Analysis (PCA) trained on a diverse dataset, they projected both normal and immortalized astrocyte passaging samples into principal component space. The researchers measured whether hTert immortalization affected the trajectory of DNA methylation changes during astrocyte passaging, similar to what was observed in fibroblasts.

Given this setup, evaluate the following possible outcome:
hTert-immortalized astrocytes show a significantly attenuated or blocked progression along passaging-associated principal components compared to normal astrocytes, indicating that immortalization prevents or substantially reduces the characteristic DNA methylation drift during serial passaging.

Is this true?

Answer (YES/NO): NO